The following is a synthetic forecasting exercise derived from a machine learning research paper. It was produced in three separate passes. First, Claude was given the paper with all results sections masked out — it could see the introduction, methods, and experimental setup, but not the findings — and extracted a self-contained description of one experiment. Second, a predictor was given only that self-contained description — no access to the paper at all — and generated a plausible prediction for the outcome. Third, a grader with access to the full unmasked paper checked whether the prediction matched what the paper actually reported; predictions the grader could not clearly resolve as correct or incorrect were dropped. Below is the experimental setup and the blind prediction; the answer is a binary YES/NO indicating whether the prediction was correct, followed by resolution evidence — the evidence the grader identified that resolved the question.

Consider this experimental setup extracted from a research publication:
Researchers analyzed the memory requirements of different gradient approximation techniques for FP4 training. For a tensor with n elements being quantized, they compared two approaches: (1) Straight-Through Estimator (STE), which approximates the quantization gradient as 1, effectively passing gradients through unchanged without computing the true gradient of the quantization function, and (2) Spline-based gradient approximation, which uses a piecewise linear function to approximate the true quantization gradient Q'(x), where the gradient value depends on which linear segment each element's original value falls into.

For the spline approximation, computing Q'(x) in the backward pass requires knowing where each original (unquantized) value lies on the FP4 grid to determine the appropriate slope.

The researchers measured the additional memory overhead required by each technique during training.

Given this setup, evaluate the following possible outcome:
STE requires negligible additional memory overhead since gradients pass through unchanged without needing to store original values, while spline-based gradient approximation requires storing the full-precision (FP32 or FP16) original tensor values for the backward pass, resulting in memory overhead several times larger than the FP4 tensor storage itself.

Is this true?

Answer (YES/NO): YES